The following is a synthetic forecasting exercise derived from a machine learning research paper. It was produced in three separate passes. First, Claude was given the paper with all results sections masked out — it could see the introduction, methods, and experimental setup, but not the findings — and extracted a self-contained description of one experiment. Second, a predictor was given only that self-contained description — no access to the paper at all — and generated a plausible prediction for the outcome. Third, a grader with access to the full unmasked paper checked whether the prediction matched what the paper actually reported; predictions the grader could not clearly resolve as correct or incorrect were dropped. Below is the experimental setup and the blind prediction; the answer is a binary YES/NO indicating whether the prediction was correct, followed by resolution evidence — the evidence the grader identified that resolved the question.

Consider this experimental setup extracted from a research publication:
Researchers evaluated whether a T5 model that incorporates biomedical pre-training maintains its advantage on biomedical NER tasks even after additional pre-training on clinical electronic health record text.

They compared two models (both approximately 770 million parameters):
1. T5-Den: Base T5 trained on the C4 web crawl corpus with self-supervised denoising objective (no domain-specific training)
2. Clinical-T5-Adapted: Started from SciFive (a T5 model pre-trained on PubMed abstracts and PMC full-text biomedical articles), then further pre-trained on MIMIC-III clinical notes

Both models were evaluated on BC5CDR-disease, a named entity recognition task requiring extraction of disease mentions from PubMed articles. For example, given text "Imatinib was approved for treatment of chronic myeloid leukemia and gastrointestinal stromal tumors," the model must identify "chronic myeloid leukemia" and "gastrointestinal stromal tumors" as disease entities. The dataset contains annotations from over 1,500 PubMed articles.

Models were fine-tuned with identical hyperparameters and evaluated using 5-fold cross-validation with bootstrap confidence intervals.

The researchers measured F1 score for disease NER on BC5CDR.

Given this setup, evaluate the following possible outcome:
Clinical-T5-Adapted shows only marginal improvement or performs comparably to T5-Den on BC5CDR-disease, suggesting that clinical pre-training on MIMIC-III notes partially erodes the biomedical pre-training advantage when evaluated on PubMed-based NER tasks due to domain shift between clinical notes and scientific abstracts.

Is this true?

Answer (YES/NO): NO